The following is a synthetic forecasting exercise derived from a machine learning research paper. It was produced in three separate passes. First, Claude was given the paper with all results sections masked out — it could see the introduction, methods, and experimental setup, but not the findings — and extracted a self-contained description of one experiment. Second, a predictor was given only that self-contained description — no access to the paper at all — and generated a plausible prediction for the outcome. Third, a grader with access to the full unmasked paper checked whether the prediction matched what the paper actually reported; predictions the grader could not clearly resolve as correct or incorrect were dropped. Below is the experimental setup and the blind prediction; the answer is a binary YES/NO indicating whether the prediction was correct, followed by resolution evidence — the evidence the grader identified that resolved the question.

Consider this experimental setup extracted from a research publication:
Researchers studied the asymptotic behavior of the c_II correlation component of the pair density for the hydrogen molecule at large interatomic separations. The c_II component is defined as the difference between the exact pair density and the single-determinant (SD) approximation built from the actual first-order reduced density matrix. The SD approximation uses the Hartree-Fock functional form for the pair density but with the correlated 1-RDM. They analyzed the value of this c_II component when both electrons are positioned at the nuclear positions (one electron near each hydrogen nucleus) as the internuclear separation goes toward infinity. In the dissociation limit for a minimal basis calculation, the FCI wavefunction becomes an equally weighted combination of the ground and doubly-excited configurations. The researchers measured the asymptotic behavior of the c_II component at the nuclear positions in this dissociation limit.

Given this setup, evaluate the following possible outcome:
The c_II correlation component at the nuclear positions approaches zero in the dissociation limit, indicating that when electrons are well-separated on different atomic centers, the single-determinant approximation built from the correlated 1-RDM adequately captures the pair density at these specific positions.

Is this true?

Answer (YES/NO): YES